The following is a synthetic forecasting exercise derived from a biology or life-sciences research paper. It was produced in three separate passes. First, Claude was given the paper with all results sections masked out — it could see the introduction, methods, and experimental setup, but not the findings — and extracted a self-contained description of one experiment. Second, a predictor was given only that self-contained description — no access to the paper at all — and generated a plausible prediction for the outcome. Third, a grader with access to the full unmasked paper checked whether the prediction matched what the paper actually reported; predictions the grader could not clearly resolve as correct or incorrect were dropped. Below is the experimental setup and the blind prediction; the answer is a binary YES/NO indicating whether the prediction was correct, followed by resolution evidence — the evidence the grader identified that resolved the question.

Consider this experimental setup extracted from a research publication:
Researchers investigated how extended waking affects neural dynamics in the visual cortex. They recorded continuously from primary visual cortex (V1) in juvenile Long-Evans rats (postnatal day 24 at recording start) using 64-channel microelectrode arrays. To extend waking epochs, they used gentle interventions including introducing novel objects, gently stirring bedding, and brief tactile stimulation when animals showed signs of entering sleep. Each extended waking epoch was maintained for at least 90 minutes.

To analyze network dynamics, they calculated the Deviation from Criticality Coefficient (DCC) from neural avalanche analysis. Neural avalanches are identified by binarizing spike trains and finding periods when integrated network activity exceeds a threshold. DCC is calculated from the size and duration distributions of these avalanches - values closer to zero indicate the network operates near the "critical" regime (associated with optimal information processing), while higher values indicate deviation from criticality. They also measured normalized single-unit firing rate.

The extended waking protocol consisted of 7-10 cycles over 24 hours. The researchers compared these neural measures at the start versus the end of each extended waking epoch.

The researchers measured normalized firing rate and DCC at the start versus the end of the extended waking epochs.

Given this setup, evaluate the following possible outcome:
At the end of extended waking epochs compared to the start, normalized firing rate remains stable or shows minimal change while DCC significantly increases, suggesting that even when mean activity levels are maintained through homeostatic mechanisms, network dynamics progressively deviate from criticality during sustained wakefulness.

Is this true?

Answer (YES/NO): YES